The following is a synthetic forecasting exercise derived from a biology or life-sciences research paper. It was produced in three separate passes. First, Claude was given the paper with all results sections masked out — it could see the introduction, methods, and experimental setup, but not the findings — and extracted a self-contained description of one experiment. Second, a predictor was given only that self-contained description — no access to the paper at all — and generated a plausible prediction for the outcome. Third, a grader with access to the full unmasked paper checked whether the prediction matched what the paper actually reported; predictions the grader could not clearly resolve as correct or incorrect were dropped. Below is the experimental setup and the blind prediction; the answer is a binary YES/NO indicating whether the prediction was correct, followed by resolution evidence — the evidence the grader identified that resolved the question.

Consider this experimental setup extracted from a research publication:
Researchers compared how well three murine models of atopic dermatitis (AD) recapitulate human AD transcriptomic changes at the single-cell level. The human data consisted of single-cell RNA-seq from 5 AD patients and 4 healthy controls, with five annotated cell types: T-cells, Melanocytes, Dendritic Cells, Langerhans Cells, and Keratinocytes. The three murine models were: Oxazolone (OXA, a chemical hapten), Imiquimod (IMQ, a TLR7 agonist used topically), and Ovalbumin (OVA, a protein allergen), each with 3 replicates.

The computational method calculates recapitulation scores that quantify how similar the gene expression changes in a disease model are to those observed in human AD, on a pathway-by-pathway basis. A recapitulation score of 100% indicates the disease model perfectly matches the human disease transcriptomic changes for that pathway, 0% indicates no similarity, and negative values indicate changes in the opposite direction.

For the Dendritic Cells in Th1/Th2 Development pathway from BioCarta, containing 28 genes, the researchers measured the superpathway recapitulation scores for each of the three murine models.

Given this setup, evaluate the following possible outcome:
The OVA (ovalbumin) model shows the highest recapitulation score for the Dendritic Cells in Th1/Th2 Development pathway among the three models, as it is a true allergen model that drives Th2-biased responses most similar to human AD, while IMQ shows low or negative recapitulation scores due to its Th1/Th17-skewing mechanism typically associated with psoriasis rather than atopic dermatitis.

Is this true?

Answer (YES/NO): NO